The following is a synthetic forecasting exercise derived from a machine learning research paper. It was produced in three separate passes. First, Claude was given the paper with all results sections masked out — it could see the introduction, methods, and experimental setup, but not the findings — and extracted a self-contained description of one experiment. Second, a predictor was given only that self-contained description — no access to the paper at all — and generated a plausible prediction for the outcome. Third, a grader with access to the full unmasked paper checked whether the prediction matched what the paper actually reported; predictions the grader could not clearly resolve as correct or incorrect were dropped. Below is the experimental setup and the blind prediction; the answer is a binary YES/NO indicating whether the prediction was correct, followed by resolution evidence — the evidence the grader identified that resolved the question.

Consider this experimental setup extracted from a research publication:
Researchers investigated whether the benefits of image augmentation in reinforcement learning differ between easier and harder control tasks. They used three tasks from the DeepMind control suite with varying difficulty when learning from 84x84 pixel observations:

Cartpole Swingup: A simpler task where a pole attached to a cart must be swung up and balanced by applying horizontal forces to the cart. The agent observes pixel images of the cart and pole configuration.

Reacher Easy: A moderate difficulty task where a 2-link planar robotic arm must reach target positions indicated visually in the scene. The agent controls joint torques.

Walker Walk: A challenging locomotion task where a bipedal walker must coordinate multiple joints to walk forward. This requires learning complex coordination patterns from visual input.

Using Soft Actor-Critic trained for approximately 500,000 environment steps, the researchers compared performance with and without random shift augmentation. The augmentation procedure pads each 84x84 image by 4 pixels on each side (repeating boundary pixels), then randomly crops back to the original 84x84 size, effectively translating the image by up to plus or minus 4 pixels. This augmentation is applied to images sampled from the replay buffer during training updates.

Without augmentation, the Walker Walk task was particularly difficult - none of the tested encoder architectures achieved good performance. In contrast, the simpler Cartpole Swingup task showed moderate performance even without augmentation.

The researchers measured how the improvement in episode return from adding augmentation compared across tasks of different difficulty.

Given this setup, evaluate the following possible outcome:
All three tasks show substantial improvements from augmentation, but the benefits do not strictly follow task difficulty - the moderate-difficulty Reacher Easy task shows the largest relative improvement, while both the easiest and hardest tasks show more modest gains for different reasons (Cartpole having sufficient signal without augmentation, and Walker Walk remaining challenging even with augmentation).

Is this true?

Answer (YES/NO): NO